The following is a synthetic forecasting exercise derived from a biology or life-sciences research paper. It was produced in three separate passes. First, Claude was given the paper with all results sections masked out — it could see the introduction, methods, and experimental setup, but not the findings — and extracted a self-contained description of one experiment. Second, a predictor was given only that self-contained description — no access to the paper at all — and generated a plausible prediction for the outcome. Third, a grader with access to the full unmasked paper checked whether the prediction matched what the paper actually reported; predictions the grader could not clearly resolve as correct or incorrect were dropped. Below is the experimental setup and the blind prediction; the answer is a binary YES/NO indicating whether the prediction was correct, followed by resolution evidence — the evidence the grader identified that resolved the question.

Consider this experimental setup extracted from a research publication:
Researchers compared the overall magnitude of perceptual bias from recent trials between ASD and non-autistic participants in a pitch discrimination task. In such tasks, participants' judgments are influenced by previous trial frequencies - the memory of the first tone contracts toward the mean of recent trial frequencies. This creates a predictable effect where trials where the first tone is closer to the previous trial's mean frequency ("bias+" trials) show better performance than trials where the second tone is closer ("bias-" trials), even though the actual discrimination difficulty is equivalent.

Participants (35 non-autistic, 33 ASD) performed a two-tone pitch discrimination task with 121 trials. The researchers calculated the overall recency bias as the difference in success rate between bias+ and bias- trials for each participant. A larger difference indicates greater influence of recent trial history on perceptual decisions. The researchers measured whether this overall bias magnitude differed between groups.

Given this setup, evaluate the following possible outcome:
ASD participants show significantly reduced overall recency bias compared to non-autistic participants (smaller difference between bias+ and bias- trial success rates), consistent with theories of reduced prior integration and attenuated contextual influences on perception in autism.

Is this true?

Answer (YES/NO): YES